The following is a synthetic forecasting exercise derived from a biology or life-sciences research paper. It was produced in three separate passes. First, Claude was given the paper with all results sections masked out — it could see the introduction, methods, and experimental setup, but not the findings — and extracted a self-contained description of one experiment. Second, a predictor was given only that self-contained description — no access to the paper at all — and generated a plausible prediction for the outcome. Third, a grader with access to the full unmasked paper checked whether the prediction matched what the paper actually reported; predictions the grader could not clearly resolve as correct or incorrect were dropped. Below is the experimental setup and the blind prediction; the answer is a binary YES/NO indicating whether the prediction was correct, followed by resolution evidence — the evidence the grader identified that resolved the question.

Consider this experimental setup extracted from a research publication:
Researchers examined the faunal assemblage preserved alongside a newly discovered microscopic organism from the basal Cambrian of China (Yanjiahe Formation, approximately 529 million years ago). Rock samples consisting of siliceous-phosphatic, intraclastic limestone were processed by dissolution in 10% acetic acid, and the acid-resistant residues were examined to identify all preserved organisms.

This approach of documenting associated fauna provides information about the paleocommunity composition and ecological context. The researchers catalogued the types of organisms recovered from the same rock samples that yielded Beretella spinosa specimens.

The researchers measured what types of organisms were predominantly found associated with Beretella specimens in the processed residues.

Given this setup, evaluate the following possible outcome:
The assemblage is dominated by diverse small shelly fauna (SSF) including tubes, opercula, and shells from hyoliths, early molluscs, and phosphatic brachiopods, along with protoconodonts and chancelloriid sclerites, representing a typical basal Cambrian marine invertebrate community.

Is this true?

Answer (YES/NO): NO